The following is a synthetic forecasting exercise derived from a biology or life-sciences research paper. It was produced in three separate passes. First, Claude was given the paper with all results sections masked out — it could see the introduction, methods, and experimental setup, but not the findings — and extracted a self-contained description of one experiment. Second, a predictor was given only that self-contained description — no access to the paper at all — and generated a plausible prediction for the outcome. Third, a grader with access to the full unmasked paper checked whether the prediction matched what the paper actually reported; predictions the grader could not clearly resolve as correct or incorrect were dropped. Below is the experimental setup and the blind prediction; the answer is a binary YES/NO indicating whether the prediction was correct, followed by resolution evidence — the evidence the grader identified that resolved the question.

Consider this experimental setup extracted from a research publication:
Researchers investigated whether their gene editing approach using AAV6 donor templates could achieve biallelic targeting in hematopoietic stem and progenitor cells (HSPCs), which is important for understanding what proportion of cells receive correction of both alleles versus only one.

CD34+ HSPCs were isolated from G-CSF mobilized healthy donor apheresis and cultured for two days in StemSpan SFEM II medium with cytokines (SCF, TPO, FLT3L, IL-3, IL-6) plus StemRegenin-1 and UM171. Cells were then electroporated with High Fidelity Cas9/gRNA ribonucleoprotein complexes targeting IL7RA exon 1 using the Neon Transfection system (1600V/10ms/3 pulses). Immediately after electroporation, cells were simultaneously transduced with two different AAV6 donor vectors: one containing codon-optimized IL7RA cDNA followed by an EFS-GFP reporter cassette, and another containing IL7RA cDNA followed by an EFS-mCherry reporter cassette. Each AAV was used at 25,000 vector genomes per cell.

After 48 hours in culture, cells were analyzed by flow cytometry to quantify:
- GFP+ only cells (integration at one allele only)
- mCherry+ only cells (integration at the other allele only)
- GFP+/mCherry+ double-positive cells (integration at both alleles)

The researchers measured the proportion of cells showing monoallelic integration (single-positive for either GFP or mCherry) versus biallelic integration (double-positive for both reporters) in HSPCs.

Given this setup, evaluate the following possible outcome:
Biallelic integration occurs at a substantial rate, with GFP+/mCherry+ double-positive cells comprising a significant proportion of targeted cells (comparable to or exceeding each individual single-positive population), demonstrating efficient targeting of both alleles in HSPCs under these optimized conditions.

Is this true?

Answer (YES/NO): NO